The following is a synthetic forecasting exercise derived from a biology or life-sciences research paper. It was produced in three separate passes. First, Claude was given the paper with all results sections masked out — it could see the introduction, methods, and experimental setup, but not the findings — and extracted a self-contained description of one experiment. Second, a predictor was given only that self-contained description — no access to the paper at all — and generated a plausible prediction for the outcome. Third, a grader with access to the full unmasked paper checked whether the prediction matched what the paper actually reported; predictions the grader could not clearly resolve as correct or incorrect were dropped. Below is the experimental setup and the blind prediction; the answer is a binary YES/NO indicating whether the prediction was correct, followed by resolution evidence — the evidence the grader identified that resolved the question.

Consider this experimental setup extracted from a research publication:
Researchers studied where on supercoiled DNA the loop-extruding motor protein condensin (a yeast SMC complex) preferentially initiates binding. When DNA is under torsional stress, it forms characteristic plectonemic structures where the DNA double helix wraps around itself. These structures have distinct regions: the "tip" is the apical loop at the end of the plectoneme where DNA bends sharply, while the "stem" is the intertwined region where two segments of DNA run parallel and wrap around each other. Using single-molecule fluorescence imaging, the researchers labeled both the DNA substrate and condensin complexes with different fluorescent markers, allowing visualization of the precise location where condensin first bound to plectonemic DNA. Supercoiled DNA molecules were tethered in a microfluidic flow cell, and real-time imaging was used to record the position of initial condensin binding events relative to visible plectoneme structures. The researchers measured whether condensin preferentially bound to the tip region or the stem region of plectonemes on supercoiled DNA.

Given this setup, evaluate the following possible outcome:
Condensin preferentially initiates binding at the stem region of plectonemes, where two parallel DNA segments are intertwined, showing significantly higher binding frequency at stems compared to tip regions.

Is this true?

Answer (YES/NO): NO